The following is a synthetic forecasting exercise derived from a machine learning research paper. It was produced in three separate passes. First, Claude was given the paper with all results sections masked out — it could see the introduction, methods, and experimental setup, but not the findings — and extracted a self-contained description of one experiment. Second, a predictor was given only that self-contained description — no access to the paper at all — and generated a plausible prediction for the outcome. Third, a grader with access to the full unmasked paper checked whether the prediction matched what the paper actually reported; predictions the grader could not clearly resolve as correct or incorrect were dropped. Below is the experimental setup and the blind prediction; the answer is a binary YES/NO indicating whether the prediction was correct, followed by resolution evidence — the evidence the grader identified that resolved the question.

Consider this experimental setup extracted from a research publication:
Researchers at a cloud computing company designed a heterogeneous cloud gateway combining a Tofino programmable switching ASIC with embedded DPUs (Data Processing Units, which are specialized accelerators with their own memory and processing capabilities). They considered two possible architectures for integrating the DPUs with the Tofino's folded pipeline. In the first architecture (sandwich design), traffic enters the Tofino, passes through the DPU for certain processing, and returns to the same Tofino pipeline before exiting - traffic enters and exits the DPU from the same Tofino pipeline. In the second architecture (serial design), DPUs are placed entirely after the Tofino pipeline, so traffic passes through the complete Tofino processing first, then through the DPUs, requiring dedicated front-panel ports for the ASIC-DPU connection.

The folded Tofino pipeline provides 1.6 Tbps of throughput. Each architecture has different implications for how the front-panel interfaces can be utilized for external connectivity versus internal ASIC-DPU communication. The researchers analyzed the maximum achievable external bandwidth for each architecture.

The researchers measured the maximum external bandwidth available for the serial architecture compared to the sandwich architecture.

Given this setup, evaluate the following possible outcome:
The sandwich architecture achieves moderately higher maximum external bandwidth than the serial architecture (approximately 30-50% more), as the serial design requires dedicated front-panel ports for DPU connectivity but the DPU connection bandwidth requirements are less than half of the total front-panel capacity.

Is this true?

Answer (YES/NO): NO